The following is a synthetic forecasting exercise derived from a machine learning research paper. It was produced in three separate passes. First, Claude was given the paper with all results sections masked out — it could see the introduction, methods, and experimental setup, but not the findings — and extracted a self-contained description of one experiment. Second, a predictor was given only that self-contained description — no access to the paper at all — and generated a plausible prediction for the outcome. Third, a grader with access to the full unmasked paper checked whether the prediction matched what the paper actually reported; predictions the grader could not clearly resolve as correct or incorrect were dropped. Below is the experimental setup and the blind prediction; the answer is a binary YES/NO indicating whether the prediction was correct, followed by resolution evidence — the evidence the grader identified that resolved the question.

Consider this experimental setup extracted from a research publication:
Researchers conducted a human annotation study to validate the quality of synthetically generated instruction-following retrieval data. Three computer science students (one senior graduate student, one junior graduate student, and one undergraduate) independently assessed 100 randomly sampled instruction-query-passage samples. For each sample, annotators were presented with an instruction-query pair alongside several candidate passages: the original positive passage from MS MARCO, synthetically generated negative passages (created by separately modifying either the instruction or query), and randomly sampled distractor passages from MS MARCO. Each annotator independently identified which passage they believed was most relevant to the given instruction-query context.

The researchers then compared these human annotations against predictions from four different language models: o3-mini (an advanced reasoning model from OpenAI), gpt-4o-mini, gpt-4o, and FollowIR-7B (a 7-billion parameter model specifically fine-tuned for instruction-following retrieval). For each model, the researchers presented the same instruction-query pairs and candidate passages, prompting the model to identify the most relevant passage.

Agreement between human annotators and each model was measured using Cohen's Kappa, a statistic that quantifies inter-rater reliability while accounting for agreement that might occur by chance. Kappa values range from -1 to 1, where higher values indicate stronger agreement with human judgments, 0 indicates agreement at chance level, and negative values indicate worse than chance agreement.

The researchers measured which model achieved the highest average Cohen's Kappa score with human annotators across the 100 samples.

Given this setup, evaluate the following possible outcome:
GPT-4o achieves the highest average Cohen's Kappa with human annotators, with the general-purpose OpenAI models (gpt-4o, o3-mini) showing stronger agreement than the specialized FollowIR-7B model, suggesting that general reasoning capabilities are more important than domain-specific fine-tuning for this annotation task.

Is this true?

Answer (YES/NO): NO